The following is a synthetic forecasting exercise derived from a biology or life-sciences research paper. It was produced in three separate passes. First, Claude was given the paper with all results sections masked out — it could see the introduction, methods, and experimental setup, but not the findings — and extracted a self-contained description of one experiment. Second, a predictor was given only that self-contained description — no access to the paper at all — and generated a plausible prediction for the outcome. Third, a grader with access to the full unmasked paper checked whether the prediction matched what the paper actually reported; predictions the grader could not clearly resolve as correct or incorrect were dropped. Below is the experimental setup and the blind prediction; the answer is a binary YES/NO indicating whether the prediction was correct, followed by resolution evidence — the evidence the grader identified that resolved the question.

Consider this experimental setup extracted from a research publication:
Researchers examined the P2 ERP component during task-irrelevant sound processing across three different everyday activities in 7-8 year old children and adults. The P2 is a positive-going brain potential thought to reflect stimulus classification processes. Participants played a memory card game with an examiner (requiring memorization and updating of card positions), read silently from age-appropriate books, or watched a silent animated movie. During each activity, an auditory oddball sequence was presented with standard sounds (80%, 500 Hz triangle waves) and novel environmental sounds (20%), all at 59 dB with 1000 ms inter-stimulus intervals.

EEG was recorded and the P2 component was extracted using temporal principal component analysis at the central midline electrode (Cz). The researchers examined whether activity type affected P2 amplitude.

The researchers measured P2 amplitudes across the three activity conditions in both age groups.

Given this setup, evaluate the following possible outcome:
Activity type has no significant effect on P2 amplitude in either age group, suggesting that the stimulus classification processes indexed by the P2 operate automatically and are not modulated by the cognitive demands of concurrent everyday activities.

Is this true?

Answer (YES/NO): NO